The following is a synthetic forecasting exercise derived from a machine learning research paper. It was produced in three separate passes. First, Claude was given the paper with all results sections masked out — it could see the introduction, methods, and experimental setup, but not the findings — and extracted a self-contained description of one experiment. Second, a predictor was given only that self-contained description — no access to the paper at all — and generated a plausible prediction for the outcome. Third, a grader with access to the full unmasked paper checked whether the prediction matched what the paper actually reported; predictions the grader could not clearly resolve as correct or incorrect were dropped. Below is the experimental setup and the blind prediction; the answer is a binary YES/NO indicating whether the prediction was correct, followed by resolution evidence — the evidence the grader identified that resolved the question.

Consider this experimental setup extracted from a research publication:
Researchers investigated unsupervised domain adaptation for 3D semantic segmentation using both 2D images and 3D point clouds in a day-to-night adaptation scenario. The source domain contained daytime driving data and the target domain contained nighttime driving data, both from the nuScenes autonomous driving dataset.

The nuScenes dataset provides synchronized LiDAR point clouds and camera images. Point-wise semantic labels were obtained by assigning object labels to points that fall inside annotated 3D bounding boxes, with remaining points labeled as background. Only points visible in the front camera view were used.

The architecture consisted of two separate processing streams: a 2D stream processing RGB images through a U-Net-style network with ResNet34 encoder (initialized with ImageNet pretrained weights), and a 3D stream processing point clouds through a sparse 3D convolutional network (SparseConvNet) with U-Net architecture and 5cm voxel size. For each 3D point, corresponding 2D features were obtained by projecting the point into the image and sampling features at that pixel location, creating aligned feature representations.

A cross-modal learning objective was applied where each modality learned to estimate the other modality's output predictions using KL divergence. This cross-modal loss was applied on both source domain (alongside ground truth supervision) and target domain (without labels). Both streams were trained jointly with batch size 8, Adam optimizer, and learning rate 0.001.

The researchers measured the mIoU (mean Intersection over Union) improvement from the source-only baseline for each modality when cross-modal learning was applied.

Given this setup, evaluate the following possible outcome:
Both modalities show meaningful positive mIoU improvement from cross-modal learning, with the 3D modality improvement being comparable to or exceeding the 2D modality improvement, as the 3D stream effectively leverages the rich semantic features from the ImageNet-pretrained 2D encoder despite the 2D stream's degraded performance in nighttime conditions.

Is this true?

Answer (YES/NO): NO